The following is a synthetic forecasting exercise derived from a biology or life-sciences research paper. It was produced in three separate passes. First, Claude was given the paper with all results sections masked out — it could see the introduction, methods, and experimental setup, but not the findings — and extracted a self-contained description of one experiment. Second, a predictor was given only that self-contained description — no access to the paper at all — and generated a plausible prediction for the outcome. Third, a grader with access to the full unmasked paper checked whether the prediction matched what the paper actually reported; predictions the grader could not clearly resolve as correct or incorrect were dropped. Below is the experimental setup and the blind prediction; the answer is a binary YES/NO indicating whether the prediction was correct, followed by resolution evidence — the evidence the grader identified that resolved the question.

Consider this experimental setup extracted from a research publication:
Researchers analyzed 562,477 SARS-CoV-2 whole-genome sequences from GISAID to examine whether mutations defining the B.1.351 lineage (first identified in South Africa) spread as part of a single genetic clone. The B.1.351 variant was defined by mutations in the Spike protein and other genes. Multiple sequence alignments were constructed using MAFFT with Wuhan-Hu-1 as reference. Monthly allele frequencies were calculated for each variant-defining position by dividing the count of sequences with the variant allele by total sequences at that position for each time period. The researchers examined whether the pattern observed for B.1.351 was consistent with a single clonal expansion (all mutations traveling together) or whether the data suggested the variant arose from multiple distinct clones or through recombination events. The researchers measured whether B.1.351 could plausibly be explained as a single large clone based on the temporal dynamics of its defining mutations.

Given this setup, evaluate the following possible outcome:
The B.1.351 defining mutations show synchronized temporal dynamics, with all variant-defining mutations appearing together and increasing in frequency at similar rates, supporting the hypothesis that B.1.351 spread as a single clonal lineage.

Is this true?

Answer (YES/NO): NO